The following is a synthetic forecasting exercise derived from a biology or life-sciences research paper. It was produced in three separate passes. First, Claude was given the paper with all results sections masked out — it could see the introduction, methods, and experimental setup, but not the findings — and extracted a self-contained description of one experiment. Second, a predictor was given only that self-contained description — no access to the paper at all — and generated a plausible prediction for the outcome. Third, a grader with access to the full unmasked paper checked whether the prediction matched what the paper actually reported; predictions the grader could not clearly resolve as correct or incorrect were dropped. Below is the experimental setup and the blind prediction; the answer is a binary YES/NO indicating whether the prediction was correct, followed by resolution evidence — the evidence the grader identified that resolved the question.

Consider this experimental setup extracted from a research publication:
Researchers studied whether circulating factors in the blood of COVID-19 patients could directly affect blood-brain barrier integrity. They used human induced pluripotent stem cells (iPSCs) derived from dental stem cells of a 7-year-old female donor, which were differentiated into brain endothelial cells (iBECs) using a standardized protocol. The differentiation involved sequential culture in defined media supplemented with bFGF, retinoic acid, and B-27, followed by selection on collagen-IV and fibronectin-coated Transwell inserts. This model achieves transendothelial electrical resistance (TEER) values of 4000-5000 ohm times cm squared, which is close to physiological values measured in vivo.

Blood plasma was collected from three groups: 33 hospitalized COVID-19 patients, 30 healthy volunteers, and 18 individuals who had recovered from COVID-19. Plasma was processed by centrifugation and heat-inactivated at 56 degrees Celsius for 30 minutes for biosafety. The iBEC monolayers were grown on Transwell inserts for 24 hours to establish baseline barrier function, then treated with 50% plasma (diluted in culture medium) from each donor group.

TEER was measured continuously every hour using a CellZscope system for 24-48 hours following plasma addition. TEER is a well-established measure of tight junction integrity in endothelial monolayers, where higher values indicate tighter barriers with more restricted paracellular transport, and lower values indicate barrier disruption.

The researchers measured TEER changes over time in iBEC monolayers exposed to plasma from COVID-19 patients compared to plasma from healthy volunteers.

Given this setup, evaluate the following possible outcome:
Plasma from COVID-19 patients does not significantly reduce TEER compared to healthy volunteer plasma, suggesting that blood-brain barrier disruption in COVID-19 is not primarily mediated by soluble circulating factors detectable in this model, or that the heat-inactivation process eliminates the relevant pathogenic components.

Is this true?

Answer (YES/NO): YES